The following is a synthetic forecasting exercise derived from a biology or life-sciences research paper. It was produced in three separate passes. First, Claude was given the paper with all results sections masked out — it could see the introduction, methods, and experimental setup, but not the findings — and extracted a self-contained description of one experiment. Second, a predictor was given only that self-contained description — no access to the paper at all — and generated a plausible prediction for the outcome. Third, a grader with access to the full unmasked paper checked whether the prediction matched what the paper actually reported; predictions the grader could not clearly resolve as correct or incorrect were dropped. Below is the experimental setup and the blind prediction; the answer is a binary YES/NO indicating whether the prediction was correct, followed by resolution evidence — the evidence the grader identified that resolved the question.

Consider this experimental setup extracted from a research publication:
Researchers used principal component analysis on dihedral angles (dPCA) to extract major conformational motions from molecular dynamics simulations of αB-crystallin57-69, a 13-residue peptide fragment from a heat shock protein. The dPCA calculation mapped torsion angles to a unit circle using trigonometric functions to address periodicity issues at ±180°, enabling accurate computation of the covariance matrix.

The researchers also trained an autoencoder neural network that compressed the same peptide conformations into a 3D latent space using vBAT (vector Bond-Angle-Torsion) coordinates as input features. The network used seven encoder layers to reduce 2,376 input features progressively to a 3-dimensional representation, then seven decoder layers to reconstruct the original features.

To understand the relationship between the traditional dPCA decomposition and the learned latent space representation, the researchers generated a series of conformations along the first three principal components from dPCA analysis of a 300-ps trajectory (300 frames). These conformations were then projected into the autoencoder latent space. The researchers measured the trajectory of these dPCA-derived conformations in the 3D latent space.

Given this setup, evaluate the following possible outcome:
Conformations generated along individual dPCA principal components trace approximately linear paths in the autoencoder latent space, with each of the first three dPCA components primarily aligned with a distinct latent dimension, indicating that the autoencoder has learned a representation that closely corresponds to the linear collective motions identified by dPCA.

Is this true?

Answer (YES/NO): NO